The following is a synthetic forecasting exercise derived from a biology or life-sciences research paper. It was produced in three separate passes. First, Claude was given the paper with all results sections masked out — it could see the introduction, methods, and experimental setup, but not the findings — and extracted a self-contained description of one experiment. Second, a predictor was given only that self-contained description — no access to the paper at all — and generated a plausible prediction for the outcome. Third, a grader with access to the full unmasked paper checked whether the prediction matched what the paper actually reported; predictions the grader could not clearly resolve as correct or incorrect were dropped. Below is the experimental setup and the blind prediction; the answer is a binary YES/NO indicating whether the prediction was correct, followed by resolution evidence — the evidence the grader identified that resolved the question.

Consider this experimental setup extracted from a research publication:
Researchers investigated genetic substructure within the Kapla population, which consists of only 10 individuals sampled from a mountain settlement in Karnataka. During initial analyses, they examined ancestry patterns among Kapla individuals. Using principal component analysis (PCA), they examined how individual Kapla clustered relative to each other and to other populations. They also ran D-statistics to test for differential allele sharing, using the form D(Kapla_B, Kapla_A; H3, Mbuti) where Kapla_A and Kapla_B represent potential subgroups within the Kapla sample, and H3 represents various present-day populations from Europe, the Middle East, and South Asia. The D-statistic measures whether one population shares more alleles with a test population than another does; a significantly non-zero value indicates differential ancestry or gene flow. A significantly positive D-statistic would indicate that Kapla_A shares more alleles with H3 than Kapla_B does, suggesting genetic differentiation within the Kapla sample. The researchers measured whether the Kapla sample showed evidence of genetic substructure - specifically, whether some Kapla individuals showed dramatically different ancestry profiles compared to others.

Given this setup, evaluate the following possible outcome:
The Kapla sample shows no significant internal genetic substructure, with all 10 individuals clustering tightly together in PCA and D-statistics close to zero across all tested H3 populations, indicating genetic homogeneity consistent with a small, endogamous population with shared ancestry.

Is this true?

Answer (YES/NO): NO